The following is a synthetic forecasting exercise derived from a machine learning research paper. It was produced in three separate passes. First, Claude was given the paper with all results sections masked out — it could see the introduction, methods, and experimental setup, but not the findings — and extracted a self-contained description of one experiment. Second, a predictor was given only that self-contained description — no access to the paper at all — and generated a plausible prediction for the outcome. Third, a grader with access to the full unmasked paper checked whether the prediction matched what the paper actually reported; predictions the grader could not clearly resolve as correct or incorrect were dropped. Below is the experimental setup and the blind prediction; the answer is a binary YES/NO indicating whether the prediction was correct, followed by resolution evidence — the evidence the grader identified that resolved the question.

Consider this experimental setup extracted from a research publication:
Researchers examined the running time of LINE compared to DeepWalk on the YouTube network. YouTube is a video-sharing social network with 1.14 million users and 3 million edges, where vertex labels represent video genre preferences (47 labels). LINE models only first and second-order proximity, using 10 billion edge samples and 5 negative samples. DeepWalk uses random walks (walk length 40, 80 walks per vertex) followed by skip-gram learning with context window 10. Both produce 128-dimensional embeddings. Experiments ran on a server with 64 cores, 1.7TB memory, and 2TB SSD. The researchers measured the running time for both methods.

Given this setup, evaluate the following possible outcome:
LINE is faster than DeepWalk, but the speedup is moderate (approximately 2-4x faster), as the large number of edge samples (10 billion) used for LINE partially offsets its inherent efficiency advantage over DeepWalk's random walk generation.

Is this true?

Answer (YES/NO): NO